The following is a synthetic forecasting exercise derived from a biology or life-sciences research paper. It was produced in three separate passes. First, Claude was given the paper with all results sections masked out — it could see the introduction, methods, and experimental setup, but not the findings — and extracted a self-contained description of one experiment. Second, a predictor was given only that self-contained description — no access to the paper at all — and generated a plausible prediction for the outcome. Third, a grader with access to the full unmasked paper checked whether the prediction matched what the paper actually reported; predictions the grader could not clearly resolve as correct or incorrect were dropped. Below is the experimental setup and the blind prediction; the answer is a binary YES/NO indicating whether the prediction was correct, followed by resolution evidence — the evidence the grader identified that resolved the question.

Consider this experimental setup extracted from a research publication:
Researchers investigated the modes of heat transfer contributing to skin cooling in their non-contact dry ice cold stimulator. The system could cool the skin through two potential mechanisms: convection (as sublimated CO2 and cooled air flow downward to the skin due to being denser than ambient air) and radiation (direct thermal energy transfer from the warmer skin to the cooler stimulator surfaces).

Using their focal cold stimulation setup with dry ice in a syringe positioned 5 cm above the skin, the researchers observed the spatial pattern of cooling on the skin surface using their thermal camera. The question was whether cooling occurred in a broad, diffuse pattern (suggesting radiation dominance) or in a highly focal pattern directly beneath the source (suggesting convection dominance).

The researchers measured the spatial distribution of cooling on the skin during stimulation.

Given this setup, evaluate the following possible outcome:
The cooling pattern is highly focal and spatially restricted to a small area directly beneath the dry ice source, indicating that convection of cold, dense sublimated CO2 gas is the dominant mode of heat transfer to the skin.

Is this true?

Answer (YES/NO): YES